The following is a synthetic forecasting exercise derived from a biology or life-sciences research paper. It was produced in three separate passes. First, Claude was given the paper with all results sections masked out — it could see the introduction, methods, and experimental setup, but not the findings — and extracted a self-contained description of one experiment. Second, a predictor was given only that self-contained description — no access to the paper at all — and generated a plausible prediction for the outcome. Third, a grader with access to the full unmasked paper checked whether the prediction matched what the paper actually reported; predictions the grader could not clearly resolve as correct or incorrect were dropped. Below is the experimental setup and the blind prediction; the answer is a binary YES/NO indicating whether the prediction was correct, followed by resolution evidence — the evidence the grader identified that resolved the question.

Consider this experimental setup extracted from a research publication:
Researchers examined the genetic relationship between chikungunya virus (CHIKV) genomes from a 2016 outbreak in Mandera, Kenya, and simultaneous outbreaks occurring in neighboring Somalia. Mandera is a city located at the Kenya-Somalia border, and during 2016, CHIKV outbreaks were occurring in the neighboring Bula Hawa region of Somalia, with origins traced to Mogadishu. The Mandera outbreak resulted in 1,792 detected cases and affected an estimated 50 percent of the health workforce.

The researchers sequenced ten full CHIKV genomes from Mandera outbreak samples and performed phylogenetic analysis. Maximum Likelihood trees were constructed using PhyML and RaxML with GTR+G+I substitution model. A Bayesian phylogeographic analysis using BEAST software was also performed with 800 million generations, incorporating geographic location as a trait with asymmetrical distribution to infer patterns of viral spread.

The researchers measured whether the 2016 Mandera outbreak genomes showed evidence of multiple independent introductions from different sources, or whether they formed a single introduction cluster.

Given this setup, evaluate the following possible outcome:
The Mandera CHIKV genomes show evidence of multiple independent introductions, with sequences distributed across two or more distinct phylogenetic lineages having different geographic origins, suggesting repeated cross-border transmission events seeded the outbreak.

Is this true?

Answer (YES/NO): NO